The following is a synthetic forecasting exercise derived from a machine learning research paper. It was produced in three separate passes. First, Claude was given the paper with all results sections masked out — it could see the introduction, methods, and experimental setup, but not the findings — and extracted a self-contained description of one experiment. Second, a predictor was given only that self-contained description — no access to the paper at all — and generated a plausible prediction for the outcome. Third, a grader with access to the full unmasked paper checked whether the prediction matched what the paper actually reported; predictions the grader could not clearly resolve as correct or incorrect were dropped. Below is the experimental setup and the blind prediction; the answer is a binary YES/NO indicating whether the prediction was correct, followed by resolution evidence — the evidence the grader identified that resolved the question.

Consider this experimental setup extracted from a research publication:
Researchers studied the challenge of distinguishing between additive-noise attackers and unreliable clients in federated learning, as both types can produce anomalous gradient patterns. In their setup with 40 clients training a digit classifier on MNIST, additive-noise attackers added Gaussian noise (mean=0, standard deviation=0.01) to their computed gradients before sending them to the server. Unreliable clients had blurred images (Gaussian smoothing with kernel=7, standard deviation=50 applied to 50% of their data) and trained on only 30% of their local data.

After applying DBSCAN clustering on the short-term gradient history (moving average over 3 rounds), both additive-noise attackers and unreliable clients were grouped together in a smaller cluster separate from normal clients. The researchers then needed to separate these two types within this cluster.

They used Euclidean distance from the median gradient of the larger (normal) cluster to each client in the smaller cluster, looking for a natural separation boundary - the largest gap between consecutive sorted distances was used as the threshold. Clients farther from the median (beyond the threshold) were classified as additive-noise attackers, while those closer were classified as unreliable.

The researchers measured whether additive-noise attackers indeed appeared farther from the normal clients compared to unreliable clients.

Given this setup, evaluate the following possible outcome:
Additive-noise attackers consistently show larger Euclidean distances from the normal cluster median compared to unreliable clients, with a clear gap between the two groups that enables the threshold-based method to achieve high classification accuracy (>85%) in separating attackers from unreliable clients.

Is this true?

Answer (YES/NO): YES